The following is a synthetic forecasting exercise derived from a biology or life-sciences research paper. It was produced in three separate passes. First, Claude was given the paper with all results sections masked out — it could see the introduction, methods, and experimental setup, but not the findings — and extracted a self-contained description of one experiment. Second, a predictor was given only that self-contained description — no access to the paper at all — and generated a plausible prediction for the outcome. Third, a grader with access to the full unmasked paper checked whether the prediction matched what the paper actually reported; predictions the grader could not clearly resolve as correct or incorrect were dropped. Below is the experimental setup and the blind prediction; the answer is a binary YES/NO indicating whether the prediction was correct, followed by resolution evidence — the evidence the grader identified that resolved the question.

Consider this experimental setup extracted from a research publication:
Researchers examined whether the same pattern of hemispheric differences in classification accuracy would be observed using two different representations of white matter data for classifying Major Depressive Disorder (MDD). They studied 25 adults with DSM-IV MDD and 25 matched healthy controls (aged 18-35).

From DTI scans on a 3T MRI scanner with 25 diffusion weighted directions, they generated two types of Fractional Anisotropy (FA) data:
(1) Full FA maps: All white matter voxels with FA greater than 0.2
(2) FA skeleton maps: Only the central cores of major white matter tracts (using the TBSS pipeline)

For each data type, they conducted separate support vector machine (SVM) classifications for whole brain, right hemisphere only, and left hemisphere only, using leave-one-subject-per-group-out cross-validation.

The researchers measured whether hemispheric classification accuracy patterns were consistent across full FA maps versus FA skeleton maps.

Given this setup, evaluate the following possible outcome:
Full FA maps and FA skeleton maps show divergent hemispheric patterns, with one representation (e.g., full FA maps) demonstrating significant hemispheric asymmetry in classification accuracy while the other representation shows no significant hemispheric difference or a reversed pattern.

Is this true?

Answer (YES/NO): YES